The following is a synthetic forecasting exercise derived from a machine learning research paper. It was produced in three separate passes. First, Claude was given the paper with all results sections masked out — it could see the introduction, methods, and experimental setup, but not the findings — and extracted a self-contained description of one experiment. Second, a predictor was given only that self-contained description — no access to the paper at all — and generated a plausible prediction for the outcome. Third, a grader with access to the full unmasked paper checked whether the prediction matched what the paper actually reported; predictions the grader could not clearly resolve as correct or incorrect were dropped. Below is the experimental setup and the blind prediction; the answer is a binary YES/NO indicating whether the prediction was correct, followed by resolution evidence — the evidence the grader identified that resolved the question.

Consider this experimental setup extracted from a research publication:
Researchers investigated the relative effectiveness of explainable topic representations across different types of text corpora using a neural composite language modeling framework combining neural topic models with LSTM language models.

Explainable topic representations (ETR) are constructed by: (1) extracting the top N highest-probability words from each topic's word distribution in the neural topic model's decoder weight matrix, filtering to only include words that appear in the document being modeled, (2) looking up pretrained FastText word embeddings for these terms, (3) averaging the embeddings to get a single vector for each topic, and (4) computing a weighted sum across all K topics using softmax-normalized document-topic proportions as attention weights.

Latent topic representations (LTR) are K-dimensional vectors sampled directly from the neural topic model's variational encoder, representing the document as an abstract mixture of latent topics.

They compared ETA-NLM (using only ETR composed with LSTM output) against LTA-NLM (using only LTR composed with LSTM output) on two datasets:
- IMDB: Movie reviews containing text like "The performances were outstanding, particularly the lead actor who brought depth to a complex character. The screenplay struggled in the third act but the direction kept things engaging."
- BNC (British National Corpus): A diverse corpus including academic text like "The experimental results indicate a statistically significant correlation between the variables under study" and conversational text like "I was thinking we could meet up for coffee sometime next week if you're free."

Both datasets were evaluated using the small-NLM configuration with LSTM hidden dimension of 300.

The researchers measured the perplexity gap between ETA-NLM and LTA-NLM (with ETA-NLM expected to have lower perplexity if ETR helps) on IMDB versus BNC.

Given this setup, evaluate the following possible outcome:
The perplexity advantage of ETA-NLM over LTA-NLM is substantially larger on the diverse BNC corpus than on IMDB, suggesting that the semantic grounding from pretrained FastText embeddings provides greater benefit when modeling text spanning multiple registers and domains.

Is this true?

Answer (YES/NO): NO